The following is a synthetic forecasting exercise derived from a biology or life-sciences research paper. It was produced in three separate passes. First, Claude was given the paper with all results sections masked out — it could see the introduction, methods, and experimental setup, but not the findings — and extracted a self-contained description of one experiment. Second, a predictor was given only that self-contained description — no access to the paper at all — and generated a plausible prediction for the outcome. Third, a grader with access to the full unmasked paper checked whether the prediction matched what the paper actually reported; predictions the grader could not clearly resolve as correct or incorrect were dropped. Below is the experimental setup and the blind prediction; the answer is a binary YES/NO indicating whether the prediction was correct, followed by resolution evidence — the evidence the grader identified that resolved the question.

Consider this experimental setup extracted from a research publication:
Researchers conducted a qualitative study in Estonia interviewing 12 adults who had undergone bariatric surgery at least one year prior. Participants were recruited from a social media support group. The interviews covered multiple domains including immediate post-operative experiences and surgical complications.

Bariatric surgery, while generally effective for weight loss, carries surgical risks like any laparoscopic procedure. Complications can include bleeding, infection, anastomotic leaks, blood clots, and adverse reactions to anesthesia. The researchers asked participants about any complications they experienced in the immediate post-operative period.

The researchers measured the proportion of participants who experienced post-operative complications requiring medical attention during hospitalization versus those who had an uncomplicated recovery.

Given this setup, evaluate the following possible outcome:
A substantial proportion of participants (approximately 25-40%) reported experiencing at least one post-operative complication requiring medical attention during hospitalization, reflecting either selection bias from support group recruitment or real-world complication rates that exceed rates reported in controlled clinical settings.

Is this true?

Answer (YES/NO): YES